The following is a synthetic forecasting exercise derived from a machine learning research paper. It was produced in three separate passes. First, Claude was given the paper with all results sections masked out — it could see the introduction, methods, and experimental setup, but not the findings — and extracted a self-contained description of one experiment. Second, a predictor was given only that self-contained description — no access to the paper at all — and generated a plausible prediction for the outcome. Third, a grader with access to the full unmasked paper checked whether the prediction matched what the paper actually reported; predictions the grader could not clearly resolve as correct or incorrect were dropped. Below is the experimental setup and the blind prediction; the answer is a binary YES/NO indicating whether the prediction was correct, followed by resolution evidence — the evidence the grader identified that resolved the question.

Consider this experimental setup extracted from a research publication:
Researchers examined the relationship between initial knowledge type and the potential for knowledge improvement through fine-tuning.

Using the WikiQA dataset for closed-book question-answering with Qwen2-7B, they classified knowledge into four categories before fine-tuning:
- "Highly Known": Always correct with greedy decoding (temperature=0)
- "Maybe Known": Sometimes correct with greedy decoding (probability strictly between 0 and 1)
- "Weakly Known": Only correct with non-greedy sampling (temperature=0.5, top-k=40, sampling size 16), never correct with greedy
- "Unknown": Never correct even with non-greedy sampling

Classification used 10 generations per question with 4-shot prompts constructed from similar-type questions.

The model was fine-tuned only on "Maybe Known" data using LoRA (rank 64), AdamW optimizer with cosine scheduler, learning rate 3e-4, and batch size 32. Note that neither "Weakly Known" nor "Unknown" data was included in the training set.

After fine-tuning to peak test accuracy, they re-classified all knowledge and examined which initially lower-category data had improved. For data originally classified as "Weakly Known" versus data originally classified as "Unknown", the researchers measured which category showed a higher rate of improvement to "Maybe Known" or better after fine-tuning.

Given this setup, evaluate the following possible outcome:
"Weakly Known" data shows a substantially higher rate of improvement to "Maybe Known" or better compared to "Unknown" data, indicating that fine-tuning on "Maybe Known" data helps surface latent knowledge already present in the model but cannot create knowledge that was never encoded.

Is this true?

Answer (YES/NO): YES